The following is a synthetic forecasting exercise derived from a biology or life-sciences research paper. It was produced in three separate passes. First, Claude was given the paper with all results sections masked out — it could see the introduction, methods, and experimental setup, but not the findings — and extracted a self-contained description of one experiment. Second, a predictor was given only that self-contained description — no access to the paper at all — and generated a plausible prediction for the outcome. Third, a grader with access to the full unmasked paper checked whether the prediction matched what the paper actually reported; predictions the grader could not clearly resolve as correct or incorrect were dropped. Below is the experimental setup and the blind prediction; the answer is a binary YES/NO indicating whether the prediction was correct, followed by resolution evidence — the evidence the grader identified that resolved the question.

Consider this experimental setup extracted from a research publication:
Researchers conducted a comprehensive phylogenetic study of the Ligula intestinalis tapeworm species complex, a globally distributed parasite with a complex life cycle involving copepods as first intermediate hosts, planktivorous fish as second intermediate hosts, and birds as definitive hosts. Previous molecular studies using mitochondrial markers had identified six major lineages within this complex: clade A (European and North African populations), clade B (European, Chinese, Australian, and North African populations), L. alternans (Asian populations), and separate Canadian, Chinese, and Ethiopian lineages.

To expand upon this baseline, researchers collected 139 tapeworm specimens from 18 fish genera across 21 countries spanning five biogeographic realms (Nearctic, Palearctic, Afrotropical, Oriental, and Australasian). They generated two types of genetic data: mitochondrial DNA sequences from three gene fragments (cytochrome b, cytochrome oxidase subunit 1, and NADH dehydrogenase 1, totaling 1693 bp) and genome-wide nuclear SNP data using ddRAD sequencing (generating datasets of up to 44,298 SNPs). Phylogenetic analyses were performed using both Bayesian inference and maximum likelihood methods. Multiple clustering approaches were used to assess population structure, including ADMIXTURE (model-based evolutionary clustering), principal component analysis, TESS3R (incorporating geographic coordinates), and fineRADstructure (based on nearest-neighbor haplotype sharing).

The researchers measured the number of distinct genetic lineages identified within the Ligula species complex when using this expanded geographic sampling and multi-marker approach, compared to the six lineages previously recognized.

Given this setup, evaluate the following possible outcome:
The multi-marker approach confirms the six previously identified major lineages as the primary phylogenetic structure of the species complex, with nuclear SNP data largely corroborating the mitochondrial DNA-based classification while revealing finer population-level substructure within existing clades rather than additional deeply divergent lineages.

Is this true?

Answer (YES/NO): NO